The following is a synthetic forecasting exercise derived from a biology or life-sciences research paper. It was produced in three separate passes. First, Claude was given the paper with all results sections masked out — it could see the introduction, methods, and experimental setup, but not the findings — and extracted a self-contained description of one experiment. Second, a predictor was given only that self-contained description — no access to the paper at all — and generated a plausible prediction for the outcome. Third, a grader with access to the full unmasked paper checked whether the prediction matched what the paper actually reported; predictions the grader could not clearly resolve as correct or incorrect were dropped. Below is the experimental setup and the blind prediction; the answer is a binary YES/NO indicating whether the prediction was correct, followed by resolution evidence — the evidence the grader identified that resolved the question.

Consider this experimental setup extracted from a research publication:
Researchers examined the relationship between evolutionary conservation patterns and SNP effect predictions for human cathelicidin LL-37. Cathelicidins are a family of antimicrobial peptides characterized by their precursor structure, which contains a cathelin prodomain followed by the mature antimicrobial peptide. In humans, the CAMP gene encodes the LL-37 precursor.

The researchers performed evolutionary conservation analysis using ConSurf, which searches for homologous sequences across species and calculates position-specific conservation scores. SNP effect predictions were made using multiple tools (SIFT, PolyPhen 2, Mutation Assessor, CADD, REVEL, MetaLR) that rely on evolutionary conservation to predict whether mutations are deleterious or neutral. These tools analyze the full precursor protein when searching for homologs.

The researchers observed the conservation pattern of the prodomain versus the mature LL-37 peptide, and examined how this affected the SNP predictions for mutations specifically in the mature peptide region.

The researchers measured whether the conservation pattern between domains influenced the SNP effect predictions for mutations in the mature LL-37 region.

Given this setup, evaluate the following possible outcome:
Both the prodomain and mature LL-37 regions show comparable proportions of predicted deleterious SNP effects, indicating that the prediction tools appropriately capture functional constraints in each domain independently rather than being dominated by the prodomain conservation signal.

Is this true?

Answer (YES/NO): NO